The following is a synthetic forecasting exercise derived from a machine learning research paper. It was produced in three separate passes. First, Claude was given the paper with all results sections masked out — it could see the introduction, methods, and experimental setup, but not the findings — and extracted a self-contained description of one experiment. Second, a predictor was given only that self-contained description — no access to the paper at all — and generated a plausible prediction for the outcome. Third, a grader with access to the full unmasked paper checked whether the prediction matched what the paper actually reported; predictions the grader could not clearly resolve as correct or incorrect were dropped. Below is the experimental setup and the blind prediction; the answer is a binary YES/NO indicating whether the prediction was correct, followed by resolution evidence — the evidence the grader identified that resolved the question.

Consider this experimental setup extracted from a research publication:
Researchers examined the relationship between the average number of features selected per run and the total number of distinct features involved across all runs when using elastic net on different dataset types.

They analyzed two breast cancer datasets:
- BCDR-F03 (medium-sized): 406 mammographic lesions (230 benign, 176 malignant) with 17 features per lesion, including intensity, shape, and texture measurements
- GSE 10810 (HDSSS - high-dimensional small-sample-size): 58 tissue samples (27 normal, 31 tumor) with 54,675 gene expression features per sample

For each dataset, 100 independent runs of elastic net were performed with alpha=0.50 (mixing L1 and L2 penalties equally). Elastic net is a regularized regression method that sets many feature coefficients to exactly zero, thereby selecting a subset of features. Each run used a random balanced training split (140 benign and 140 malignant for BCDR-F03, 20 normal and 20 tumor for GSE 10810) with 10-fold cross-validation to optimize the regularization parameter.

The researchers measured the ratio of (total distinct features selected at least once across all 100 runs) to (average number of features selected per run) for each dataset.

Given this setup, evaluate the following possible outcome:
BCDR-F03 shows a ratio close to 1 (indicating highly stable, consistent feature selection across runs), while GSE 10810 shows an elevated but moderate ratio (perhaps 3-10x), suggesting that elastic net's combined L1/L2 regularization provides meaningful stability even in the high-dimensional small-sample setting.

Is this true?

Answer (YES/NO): YES